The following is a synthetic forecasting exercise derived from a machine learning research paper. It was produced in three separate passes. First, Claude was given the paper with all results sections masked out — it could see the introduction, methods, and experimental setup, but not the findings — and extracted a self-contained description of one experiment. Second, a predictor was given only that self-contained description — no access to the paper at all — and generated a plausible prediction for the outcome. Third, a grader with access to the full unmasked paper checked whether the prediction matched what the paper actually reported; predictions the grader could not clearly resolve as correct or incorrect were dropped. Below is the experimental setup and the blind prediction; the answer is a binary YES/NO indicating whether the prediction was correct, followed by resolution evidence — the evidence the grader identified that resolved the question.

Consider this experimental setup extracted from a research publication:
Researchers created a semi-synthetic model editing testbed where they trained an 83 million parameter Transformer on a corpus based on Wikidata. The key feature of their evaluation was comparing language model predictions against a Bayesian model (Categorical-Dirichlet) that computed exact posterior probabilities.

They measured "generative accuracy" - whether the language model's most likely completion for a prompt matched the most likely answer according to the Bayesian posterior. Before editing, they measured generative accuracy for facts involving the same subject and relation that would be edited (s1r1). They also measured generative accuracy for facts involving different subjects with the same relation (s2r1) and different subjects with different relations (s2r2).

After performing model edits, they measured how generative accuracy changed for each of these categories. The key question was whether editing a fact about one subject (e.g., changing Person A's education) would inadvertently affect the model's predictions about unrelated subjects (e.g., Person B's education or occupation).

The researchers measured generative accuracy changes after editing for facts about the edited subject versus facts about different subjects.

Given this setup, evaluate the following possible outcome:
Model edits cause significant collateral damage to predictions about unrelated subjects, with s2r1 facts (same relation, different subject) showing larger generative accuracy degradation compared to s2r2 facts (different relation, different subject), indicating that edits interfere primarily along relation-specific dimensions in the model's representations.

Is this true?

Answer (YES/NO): NO